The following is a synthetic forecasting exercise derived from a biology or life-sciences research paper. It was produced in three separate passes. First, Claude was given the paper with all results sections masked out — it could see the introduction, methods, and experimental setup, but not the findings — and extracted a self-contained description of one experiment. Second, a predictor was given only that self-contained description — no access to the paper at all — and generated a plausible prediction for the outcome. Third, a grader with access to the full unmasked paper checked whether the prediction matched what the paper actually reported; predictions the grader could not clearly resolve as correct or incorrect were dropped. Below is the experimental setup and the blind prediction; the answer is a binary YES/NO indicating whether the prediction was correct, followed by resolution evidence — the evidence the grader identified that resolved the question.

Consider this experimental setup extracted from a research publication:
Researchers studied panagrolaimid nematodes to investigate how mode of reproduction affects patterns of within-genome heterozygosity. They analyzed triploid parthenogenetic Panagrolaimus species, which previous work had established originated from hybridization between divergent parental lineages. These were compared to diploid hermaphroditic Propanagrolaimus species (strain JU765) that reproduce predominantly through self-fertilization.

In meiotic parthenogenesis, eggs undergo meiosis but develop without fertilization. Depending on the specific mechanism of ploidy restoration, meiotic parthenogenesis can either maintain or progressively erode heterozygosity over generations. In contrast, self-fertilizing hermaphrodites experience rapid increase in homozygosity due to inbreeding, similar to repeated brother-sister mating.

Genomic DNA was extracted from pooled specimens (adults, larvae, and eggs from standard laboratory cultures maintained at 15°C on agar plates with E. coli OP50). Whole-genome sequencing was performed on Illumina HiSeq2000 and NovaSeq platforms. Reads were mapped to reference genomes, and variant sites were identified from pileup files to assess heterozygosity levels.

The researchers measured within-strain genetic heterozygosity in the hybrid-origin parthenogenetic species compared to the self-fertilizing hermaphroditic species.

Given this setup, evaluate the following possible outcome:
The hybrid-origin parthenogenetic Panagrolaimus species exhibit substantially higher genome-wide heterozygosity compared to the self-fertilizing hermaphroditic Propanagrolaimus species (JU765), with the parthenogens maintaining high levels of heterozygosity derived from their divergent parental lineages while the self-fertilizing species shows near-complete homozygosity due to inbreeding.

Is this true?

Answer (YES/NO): YES